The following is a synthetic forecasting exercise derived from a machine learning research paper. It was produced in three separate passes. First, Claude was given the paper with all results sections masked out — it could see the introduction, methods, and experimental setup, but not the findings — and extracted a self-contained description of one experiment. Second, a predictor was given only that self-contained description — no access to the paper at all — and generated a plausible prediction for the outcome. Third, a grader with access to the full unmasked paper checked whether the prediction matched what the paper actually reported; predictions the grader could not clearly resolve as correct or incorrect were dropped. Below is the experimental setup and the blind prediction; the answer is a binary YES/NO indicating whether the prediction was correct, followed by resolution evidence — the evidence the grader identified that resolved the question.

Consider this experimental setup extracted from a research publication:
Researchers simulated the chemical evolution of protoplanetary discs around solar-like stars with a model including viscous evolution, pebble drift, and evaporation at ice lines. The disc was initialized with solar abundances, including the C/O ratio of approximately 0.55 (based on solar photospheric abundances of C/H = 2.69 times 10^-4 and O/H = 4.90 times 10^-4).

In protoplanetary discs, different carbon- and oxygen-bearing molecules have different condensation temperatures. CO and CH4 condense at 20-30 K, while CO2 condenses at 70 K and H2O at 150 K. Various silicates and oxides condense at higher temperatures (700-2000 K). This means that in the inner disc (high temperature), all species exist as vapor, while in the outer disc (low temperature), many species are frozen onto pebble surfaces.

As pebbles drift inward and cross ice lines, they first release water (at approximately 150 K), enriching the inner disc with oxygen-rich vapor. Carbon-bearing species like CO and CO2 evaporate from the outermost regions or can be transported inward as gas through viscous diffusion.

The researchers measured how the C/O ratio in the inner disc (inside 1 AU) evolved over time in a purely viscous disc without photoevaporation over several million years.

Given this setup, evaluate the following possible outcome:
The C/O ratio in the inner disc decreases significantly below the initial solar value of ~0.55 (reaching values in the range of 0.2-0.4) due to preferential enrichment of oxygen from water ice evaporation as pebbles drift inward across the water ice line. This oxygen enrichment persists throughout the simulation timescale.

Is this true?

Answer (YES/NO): NO